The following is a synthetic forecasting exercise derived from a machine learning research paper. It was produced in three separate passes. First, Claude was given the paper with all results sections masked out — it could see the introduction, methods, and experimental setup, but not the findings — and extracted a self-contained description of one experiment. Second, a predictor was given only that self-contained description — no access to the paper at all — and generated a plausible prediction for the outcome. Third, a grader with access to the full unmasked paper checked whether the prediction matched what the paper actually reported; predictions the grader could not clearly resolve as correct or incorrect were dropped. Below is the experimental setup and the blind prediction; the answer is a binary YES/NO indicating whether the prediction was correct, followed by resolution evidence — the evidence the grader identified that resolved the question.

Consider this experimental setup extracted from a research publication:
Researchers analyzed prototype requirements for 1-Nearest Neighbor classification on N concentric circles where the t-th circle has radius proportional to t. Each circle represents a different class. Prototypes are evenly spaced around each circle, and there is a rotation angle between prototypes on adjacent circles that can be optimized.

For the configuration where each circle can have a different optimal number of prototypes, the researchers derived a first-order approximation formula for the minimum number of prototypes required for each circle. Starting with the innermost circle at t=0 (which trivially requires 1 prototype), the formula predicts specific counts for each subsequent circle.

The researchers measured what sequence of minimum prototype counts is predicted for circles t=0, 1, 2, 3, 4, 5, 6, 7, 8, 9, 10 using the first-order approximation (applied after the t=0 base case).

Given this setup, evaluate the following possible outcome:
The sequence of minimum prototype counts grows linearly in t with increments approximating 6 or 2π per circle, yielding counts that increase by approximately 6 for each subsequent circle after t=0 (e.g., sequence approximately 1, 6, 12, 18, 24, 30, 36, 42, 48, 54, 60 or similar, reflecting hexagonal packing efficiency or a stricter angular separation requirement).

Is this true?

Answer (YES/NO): NO